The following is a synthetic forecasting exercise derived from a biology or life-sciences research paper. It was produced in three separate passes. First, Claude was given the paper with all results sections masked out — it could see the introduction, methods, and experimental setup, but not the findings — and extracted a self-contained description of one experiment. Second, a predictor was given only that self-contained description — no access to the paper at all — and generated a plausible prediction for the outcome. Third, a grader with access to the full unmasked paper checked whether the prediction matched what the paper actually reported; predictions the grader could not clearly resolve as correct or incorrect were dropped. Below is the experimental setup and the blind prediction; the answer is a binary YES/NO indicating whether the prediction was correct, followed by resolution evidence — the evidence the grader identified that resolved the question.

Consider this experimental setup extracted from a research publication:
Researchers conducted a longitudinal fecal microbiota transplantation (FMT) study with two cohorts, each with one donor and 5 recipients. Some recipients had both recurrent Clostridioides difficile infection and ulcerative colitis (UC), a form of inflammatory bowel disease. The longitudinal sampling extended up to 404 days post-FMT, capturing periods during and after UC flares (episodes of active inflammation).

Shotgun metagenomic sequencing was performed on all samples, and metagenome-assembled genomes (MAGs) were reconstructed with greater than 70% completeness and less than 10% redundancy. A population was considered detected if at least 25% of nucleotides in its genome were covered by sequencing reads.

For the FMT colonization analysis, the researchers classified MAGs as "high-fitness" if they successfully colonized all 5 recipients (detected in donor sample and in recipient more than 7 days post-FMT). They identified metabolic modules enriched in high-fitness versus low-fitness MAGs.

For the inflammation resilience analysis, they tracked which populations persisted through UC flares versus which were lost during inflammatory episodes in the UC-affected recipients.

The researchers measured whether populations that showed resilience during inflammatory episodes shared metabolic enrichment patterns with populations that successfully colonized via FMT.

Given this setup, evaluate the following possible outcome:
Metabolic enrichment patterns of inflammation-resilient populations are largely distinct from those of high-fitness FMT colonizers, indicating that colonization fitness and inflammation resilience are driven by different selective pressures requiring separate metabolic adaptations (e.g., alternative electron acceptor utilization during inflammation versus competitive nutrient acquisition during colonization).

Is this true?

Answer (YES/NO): NO